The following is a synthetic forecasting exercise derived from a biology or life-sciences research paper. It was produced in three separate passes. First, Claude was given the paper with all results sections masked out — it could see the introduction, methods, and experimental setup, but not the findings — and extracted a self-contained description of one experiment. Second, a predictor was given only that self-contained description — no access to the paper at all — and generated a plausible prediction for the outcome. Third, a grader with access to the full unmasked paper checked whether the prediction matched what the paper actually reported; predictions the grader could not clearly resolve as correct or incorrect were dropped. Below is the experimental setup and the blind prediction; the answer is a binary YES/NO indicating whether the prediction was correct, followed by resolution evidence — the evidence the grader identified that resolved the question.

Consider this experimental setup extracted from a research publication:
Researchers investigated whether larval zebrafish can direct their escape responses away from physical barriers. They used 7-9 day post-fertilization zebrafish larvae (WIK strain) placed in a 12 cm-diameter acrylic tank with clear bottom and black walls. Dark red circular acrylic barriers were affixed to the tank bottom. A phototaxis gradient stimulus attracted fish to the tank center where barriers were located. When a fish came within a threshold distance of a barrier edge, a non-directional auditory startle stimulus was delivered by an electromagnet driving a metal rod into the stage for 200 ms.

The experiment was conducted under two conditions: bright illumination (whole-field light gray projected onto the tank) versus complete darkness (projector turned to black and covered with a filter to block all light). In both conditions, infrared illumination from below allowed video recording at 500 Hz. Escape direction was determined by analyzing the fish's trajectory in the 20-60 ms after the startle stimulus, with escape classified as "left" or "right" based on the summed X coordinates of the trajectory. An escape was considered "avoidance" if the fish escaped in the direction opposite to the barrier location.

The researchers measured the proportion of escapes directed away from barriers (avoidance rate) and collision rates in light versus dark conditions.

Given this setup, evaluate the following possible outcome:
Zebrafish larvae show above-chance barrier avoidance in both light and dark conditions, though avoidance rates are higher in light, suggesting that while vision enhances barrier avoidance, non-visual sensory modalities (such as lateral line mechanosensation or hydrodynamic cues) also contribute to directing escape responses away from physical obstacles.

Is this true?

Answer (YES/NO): NO